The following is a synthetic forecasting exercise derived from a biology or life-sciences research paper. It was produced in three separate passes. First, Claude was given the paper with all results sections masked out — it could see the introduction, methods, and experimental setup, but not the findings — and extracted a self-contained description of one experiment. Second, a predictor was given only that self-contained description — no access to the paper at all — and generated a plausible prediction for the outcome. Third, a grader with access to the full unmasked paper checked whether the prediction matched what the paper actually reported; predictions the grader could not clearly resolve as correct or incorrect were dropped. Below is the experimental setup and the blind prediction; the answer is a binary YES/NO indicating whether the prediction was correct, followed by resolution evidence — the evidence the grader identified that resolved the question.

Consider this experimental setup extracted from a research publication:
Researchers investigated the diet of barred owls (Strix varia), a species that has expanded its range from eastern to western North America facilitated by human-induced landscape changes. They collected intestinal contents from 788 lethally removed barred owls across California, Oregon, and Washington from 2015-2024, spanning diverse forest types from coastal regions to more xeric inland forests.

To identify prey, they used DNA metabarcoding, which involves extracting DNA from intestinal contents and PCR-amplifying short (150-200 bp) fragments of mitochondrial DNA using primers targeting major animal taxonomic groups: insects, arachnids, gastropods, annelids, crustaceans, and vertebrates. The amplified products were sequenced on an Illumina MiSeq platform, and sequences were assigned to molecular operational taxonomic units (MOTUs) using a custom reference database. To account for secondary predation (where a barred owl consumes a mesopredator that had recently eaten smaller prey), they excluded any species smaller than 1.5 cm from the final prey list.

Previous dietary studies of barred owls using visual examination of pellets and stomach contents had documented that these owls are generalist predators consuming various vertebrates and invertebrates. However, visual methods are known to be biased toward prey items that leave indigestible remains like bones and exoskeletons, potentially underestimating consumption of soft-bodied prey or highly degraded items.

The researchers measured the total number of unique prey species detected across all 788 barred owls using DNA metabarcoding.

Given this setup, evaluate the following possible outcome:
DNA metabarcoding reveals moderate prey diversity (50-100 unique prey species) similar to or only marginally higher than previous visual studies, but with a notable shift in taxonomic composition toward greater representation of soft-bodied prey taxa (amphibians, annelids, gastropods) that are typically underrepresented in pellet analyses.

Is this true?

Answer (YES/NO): NO